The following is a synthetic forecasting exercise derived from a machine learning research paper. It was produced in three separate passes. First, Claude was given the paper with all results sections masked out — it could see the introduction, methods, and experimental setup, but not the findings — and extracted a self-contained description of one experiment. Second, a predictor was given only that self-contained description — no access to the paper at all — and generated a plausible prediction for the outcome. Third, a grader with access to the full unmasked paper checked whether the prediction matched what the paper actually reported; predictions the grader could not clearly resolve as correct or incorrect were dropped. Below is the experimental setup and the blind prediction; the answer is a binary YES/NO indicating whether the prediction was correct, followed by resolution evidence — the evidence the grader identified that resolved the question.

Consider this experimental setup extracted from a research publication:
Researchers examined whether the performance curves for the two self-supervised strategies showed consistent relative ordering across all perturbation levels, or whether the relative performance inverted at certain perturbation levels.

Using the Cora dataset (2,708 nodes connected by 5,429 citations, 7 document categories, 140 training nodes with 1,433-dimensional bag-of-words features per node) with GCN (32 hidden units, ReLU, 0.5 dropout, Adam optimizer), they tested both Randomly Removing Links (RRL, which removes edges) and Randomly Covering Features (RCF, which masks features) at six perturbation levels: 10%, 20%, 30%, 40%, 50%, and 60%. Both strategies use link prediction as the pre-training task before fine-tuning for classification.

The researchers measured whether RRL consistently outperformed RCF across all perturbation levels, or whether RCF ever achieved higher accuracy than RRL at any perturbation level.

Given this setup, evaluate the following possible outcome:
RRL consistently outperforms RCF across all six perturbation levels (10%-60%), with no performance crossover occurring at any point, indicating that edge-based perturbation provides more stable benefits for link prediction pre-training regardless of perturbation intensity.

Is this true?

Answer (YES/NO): YES